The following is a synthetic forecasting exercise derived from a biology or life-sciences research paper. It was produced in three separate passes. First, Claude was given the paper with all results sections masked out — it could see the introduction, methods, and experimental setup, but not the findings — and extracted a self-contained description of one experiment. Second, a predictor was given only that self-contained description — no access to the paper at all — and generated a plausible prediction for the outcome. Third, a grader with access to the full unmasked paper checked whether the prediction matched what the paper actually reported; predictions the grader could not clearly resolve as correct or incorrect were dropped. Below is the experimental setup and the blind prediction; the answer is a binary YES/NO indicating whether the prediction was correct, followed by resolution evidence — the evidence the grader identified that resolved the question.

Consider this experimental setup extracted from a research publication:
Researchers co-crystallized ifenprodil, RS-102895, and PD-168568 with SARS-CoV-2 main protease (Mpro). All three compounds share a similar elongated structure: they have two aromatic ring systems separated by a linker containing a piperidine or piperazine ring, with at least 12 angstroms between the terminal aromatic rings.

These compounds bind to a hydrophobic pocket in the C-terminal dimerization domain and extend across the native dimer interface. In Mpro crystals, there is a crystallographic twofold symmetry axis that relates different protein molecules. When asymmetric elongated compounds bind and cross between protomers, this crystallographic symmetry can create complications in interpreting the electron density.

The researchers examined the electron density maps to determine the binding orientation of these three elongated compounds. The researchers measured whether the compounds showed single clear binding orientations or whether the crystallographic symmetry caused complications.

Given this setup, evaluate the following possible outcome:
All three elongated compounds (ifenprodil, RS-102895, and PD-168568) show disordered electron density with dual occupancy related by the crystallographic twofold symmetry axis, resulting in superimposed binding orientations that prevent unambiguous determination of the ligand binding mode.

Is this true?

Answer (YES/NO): YES